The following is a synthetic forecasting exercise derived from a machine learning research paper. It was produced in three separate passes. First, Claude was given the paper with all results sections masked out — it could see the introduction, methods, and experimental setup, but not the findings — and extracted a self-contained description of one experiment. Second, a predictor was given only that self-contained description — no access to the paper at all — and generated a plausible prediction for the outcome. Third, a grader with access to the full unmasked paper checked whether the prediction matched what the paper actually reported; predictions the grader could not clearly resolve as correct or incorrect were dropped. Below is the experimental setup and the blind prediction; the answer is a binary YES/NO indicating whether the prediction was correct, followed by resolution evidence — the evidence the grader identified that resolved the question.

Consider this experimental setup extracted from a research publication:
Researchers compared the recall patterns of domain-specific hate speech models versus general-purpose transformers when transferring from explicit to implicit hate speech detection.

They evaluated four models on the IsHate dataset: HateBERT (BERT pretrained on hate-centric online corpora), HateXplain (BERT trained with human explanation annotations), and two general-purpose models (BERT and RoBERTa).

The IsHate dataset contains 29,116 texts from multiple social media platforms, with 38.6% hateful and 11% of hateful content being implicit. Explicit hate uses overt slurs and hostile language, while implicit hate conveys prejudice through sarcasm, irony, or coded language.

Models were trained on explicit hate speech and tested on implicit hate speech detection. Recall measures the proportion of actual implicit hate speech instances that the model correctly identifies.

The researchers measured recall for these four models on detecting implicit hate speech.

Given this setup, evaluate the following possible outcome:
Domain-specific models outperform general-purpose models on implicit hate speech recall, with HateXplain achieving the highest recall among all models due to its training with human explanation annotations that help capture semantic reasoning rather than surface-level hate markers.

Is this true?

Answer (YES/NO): NO